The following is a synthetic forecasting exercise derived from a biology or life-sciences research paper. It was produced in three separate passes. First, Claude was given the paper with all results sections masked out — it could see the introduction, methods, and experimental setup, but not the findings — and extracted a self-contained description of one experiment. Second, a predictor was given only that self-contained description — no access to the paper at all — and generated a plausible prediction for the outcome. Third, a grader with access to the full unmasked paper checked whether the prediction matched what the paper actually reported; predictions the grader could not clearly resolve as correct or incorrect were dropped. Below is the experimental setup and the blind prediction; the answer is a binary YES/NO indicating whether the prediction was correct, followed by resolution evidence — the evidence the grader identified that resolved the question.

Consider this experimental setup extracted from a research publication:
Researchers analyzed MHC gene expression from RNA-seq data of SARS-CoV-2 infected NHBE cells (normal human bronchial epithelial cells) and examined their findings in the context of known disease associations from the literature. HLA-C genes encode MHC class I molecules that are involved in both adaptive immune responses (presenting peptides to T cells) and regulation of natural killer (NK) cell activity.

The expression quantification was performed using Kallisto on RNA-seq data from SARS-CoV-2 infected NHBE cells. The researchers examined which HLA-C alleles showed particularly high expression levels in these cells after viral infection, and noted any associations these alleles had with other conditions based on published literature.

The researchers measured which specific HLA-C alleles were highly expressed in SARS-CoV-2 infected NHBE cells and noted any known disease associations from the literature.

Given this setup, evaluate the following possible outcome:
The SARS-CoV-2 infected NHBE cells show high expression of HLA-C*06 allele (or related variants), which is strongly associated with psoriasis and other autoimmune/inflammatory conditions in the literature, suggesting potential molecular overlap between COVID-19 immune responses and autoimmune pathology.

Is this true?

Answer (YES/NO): NO